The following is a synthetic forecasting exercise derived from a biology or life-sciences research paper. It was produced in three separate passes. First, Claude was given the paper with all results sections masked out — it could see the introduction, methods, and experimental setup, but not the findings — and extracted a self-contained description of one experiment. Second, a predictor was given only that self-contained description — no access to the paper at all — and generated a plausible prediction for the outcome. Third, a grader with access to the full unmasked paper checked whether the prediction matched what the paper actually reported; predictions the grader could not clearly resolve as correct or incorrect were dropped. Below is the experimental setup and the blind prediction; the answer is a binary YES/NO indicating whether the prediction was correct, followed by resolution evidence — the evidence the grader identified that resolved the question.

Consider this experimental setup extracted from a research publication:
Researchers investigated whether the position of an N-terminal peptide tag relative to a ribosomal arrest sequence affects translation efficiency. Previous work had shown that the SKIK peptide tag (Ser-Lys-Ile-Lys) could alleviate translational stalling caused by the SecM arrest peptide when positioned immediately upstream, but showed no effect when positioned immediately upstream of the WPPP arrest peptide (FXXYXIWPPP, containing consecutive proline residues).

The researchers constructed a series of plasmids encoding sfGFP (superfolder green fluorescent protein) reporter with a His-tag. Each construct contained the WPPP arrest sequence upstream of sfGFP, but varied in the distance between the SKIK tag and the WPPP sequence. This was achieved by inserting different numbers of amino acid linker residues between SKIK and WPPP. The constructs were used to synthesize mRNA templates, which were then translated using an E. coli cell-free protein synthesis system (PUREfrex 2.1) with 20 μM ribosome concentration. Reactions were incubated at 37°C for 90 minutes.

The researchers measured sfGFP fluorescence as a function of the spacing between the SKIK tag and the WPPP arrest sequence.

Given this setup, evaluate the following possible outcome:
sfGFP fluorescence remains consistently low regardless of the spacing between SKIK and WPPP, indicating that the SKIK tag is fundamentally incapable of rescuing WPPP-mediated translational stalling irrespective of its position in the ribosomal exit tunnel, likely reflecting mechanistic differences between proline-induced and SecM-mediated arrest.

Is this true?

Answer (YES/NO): NO